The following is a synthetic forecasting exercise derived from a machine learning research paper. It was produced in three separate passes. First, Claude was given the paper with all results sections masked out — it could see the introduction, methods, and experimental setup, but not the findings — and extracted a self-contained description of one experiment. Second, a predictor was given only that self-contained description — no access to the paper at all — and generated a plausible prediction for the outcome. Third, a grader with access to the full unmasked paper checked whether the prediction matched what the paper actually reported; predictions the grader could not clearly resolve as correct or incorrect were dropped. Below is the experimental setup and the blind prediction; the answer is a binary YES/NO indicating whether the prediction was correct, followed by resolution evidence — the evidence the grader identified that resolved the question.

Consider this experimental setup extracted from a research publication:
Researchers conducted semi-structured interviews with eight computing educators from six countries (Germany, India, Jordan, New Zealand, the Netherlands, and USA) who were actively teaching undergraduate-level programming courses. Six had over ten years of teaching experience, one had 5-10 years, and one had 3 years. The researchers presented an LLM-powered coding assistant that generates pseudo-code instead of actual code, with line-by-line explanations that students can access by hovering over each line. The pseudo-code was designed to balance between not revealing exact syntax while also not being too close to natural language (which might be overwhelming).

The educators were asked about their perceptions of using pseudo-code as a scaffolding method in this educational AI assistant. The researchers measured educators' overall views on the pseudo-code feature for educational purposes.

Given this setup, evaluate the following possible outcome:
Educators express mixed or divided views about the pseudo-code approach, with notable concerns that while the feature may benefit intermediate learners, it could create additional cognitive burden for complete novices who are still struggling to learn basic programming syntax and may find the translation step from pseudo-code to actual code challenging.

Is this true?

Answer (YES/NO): NO